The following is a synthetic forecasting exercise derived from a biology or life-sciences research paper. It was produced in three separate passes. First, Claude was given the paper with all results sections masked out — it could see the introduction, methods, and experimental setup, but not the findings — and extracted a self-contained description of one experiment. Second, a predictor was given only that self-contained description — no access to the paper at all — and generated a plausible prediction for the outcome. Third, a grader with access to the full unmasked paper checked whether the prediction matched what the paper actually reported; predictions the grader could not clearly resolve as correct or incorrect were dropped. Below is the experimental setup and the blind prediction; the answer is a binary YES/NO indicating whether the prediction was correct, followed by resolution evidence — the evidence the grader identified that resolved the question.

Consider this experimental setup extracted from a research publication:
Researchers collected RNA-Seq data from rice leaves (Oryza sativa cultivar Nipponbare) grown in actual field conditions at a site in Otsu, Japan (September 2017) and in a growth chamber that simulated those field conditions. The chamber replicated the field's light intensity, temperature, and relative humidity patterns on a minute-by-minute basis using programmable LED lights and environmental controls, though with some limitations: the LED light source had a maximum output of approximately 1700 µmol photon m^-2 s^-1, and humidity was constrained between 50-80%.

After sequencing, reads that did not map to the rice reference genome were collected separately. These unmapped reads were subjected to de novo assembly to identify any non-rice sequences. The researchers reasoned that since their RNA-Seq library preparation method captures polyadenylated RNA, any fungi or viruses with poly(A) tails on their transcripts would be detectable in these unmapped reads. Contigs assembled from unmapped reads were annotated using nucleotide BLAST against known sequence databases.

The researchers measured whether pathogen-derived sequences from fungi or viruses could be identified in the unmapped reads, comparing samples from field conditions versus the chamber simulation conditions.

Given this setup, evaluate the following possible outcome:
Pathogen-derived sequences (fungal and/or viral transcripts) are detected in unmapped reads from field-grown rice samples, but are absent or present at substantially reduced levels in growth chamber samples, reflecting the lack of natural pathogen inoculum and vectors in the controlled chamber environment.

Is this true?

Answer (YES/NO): NO